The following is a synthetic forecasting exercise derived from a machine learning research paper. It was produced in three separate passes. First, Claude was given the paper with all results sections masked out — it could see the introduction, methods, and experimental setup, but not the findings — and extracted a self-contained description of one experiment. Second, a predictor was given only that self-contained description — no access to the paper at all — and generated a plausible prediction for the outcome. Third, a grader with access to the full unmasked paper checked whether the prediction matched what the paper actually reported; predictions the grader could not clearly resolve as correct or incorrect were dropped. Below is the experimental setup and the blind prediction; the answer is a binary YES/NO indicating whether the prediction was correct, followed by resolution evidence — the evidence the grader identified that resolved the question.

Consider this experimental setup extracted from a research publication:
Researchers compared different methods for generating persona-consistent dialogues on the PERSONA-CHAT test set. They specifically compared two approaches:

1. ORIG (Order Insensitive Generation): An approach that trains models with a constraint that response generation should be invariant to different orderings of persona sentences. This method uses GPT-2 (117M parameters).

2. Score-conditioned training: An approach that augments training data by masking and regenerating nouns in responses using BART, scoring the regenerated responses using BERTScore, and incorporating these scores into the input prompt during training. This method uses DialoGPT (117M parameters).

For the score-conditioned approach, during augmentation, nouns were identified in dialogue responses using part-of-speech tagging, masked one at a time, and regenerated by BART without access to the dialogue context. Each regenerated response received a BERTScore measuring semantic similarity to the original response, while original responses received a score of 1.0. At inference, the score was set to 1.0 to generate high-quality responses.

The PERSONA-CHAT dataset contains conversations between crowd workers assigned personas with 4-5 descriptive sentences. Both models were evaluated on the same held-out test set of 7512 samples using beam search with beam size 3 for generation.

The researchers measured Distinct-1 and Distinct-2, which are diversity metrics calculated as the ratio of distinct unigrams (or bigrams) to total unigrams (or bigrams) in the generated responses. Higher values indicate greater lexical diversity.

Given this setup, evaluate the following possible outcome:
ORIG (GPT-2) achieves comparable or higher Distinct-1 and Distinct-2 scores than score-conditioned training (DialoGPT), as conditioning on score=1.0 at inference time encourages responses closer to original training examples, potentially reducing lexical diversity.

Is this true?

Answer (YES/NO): YES